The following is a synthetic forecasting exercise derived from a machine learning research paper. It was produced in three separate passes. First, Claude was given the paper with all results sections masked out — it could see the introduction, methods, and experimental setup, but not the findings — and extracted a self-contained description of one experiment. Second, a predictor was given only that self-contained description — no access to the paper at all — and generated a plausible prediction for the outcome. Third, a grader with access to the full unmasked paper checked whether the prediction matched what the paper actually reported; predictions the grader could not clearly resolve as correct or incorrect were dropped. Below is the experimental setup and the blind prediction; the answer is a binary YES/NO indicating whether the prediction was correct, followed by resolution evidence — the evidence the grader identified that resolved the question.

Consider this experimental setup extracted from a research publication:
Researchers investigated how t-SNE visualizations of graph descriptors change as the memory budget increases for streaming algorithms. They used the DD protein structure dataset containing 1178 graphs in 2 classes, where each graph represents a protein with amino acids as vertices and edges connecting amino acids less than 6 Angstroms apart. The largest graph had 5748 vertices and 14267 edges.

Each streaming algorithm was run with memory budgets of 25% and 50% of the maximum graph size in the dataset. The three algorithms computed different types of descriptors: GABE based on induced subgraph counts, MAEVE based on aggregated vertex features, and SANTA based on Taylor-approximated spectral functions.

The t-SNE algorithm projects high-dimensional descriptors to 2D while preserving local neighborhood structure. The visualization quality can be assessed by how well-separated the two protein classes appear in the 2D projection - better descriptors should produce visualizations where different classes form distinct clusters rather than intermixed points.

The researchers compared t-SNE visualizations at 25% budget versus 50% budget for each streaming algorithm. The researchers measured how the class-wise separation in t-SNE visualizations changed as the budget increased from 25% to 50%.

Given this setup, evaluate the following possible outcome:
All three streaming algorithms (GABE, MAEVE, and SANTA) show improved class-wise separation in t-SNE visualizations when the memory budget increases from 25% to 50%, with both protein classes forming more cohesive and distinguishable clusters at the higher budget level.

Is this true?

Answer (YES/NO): YES